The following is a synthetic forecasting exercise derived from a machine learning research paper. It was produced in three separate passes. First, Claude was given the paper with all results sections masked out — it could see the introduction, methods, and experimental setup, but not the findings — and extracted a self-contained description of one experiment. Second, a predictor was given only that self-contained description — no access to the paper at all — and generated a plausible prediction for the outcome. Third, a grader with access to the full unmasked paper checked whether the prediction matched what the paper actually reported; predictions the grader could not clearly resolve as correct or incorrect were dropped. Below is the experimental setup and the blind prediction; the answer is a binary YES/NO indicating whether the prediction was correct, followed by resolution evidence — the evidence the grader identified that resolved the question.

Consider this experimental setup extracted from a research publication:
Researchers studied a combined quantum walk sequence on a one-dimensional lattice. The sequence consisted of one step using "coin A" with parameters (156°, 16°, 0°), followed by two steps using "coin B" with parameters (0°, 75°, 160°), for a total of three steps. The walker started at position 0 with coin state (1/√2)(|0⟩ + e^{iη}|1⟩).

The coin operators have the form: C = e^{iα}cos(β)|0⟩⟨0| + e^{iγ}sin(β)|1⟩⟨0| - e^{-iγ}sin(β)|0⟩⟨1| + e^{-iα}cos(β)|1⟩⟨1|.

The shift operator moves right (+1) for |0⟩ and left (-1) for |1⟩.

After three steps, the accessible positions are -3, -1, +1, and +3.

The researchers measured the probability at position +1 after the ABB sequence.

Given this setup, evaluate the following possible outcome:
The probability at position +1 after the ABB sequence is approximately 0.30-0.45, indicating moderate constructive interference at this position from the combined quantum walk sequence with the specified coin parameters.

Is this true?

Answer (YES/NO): NO